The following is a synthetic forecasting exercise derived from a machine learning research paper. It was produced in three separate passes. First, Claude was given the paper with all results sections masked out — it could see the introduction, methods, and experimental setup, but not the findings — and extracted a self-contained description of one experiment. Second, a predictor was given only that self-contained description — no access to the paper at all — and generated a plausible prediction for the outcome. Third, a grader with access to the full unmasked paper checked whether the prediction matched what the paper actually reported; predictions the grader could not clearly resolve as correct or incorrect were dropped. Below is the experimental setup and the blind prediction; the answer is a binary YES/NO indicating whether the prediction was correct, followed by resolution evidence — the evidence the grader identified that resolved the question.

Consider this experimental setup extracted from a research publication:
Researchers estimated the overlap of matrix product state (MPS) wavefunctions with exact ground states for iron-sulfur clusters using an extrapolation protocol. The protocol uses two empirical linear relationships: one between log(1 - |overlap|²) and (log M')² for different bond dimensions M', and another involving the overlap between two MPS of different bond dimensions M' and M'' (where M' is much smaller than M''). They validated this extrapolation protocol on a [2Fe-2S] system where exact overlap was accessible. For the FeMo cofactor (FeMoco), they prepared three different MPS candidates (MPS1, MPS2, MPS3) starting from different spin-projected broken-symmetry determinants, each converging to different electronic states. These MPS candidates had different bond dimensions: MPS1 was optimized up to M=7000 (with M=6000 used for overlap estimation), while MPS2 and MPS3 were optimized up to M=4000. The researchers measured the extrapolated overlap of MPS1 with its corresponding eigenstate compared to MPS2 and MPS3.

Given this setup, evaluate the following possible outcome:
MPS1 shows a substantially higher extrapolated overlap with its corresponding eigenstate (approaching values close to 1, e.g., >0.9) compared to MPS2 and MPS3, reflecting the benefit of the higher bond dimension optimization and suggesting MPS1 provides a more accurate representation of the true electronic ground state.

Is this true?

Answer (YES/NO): NO